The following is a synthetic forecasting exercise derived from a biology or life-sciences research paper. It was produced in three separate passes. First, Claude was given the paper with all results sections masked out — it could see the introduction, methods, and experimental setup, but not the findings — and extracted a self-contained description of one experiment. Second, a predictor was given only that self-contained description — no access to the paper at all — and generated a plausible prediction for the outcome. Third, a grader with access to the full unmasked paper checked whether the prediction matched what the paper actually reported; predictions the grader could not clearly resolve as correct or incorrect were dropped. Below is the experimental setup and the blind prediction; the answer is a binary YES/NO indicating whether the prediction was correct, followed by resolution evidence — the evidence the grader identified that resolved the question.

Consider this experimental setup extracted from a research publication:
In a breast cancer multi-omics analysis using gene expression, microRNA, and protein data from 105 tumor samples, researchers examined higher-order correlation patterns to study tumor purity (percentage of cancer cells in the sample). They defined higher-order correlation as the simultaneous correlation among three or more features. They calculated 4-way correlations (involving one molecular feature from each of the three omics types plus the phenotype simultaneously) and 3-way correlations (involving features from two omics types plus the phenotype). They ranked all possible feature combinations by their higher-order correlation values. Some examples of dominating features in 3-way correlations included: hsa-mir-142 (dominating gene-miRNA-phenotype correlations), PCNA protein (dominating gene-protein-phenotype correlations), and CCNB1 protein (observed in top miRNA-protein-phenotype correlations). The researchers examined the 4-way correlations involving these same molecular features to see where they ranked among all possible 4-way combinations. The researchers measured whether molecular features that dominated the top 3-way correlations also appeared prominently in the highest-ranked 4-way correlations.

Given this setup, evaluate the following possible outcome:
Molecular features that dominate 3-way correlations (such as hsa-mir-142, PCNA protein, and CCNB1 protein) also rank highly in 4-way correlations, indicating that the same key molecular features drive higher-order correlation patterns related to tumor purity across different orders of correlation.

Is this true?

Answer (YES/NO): NO